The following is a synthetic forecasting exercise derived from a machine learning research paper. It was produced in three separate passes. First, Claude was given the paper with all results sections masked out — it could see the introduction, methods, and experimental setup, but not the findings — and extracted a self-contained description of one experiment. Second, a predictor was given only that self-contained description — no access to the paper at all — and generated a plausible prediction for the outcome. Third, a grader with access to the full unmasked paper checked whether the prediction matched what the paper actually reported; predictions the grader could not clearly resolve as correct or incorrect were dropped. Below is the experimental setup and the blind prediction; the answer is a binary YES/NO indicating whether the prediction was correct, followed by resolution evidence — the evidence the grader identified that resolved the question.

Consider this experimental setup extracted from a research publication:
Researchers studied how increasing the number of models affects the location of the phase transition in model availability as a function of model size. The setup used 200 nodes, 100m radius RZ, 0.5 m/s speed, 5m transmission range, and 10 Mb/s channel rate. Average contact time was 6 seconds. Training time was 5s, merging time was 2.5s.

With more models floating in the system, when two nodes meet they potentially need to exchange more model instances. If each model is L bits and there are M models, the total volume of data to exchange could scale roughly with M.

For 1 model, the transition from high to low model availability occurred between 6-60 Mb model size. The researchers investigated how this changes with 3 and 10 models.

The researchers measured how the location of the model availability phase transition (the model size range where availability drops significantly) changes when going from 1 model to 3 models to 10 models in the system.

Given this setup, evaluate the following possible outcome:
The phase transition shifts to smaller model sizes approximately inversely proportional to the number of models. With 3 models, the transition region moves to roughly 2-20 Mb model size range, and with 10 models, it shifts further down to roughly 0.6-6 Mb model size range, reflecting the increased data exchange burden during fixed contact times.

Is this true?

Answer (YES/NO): YES